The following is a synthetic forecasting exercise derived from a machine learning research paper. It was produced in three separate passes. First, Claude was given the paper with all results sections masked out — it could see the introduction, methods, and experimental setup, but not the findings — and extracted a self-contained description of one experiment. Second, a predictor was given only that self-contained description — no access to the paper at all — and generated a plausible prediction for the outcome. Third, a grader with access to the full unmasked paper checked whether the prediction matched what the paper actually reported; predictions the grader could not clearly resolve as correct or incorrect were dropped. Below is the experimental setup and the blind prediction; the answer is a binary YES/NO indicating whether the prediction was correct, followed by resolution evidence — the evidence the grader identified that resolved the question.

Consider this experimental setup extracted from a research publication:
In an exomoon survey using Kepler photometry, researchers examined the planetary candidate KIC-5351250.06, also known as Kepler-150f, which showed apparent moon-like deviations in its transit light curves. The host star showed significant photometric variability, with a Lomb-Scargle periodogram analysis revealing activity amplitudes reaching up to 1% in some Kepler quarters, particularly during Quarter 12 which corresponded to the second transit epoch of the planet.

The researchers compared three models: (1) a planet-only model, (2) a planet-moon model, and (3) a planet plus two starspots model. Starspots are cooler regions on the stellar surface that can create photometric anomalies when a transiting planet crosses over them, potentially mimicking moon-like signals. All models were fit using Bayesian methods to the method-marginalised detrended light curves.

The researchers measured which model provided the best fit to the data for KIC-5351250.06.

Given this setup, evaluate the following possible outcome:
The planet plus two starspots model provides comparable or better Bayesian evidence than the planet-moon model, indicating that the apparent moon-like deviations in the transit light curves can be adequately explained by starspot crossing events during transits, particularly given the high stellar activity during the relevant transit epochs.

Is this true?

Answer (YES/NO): YES